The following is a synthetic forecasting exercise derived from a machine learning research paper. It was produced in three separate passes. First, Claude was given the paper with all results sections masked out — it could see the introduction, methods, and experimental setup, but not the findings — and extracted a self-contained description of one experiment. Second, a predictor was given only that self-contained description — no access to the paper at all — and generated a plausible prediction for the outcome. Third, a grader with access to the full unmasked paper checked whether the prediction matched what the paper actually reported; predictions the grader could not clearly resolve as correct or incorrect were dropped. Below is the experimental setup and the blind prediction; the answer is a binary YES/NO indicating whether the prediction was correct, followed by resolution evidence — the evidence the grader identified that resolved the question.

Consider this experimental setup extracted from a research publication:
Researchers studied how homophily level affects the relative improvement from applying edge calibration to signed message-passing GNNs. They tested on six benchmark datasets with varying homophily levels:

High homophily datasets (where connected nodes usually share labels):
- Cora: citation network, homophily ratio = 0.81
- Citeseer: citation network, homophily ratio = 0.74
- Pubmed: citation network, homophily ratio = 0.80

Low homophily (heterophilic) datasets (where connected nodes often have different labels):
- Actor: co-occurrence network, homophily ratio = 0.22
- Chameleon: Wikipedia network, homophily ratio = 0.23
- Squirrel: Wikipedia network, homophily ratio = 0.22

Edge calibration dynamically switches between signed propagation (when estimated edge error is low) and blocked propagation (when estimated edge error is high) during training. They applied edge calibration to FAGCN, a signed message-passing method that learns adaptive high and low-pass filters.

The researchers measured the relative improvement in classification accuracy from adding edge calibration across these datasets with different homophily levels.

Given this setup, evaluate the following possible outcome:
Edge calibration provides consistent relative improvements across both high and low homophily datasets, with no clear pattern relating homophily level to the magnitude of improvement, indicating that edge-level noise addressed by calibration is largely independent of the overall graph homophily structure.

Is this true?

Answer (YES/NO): NO